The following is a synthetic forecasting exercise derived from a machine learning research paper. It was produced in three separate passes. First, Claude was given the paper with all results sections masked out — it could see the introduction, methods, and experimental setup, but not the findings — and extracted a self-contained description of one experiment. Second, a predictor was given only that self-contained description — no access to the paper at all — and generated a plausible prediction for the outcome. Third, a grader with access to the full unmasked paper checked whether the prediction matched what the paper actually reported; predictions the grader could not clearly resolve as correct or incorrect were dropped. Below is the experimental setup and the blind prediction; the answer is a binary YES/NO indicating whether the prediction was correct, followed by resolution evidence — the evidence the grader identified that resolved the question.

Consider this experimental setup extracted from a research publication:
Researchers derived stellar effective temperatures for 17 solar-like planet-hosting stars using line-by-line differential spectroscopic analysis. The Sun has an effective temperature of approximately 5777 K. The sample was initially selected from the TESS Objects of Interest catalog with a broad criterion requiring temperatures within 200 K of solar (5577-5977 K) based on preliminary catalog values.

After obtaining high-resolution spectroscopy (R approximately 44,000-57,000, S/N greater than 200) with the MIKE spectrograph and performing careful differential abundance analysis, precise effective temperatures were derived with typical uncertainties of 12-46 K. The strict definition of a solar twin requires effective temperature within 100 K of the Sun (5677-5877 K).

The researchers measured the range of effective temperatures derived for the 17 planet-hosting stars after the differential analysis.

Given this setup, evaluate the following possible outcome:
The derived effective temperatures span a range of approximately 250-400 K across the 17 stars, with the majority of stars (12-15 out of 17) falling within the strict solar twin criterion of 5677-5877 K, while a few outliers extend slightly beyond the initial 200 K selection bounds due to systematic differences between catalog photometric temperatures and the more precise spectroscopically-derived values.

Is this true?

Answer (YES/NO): NO